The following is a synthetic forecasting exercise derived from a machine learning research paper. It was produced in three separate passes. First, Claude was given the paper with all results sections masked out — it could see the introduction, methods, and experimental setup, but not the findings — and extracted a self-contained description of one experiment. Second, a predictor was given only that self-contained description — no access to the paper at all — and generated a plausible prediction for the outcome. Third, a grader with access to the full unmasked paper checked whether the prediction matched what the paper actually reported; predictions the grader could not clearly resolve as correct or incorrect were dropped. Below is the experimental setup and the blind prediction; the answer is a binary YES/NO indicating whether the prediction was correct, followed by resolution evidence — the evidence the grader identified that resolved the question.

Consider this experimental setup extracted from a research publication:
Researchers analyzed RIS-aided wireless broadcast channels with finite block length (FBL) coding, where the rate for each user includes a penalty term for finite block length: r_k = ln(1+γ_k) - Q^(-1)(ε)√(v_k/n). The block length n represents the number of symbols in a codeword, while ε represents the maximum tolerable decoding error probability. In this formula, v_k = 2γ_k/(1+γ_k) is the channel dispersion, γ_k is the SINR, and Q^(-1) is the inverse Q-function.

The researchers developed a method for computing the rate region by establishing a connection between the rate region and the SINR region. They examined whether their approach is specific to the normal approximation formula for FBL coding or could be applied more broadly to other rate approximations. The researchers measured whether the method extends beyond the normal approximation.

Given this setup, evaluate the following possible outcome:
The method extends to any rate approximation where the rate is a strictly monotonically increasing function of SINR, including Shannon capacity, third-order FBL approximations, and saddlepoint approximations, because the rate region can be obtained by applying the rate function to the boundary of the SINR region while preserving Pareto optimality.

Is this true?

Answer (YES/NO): YES